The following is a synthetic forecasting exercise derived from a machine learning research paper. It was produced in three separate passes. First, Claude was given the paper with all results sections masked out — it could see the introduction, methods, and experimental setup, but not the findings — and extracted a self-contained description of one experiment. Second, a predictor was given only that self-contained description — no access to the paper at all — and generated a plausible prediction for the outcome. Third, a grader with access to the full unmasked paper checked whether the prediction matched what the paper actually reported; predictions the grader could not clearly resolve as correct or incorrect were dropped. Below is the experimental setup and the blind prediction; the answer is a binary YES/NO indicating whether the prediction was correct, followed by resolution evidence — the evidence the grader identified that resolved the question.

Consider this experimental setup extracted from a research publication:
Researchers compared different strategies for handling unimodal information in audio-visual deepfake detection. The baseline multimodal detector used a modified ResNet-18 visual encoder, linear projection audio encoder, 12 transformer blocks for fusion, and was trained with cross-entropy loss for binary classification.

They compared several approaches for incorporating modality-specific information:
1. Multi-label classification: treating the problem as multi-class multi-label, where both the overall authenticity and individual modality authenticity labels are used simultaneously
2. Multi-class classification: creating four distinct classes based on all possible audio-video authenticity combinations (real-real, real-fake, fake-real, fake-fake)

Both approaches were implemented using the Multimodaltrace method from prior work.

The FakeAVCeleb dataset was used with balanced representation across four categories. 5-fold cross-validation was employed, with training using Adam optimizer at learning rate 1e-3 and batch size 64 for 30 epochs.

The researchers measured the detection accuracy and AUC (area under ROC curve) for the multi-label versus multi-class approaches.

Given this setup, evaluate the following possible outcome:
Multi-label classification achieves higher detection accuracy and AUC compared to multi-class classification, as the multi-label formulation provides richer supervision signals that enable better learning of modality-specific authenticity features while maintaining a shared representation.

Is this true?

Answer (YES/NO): NO